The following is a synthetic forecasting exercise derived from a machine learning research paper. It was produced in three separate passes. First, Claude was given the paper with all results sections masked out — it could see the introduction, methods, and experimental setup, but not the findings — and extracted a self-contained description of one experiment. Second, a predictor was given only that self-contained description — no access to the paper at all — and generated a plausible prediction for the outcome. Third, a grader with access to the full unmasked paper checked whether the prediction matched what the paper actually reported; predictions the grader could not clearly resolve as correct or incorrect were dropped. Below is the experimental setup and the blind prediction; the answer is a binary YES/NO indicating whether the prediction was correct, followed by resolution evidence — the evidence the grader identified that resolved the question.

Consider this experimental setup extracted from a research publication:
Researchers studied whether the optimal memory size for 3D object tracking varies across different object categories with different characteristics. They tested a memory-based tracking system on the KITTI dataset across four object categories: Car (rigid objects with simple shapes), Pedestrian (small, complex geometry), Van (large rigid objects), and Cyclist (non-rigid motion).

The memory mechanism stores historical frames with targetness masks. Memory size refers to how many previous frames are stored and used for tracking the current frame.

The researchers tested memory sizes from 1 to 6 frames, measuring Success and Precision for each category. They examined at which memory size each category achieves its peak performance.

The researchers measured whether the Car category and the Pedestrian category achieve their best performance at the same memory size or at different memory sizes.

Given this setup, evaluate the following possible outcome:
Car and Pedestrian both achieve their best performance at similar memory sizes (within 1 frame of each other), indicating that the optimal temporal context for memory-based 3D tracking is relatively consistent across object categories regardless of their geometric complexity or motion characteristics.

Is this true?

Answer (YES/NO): NO